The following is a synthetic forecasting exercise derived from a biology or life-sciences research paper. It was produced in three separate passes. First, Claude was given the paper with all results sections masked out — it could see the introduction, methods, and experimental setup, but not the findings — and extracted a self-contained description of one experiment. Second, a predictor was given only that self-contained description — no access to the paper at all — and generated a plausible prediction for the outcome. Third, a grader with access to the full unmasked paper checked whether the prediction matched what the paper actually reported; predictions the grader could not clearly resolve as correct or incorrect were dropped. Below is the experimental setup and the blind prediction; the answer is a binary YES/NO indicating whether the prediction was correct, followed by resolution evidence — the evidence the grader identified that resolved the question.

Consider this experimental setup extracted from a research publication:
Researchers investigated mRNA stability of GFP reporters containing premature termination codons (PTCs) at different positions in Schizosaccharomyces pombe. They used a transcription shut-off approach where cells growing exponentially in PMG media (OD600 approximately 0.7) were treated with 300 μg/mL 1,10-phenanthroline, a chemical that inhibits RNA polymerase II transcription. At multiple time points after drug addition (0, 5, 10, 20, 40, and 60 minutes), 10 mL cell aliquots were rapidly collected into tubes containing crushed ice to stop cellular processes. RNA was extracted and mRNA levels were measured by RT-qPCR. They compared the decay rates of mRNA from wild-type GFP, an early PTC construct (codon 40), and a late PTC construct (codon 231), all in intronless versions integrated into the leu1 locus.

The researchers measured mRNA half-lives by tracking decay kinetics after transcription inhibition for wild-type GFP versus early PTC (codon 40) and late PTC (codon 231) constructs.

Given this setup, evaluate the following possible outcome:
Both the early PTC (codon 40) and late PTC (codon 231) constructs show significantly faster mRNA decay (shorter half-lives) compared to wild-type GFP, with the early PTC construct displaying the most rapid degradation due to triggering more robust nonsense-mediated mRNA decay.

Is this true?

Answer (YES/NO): NO